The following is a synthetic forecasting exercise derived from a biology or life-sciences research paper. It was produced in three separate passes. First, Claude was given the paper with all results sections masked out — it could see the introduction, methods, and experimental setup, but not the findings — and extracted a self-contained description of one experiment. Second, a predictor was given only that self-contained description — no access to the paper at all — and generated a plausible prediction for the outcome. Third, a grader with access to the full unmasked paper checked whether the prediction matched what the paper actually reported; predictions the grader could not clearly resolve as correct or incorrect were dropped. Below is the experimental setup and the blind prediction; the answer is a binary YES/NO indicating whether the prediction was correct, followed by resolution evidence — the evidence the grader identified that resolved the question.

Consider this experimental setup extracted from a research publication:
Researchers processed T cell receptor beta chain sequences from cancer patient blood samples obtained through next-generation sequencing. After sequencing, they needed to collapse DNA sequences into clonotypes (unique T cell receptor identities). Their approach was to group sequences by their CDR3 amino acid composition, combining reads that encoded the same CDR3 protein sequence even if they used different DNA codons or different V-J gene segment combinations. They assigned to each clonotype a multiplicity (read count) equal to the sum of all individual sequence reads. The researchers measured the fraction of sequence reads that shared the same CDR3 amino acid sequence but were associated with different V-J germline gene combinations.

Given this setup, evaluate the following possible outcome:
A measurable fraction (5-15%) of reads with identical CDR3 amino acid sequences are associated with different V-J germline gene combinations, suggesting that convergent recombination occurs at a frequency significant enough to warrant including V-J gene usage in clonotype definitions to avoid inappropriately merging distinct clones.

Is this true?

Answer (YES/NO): NO